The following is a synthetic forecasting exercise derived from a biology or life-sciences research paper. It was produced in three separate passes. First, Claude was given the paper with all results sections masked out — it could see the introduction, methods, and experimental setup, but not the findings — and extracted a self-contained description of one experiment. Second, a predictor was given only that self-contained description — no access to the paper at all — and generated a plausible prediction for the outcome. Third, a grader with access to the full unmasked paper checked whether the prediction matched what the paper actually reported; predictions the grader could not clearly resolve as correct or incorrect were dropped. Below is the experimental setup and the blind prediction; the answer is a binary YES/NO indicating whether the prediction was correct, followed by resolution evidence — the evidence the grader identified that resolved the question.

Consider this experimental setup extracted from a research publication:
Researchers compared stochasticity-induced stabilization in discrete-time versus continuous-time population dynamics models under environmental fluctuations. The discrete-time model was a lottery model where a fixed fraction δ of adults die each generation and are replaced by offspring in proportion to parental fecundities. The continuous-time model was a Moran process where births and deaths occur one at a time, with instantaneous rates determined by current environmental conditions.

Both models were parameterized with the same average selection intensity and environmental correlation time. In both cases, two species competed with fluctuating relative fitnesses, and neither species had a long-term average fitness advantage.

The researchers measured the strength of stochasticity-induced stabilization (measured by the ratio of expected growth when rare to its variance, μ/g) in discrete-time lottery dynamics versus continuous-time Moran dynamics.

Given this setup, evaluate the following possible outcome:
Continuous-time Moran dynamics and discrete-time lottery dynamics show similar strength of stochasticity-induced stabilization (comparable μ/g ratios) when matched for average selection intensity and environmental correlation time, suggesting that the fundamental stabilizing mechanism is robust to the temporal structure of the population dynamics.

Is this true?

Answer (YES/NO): NO